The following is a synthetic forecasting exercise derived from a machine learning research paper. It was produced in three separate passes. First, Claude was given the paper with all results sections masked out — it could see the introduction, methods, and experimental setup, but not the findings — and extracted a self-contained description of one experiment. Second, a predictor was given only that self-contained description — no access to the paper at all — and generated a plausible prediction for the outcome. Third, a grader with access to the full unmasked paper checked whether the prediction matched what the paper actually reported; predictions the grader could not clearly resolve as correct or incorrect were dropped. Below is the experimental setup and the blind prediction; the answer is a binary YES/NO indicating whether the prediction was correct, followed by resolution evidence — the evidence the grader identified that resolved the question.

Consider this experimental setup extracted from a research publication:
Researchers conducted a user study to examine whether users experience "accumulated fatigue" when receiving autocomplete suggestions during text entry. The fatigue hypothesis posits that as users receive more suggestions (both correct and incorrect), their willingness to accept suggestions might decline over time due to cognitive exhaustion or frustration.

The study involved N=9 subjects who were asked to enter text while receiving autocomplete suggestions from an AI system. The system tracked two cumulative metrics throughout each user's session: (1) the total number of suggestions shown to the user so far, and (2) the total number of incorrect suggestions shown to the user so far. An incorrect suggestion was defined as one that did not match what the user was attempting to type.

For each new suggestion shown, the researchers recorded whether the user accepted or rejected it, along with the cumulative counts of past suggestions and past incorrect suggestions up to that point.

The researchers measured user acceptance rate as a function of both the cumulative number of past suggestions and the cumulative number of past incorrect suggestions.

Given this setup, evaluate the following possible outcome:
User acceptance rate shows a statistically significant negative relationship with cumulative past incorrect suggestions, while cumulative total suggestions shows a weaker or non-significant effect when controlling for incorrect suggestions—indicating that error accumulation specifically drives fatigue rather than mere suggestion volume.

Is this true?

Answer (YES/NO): NO